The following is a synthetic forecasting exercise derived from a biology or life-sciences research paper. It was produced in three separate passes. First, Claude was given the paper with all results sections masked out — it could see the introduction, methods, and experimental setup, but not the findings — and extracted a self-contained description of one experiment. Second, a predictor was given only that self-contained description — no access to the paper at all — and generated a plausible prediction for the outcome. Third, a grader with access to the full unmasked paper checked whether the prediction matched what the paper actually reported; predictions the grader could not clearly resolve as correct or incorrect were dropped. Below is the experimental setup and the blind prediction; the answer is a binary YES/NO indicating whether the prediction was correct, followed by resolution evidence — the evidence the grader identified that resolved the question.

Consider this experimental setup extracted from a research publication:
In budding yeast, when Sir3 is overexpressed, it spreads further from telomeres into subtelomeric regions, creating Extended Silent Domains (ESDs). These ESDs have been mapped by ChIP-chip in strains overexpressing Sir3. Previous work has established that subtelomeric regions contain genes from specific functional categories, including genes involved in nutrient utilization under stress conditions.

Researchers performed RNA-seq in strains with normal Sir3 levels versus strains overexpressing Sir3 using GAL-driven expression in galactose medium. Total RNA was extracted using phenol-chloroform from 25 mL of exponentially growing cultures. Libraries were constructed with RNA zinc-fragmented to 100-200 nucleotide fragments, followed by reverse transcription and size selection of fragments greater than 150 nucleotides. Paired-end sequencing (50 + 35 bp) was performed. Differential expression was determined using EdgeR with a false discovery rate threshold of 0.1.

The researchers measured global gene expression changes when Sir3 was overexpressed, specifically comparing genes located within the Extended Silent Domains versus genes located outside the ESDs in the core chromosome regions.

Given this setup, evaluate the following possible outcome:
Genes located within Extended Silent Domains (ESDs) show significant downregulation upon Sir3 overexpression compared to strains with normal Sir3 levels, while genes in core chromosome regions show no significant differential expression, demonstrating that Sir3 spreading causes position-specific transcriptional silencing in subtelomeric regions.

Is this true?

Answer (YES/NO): YES